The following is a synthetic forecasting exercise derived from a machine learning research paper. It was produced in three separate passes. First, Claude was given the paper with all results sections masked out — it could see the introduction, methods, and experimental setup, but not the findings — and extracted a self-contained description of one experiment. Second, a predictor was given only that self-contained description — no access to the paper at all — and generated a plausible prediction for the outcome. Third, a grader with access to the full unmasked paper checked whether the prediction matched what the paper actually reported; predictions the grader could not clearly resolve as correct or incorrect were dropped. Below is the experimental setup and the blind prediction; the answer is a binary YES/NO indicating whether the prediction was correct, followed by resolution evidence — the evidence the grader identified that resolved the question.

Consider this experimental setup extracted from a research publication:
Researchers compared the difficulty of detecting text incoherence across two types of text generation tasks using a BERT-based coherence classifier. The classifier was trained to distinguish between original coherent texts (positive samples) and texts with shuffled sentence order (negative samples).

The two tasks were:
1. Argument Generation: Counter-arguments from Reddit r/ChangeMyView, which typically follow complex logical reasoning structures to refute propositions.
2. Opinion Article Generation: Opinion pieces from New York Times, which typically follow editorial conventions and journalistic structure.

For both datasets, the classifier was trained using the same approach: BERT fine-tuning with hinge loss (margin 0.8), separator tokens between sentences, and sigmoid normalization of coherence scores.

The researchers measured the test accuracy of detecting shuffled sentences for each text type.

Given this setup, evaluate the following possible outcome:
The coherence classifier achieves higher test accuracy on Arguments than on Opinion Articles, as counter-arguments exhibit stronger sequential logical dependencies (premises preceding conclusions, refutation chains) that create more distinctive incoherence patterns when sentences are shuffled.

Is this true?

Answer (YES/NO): NO